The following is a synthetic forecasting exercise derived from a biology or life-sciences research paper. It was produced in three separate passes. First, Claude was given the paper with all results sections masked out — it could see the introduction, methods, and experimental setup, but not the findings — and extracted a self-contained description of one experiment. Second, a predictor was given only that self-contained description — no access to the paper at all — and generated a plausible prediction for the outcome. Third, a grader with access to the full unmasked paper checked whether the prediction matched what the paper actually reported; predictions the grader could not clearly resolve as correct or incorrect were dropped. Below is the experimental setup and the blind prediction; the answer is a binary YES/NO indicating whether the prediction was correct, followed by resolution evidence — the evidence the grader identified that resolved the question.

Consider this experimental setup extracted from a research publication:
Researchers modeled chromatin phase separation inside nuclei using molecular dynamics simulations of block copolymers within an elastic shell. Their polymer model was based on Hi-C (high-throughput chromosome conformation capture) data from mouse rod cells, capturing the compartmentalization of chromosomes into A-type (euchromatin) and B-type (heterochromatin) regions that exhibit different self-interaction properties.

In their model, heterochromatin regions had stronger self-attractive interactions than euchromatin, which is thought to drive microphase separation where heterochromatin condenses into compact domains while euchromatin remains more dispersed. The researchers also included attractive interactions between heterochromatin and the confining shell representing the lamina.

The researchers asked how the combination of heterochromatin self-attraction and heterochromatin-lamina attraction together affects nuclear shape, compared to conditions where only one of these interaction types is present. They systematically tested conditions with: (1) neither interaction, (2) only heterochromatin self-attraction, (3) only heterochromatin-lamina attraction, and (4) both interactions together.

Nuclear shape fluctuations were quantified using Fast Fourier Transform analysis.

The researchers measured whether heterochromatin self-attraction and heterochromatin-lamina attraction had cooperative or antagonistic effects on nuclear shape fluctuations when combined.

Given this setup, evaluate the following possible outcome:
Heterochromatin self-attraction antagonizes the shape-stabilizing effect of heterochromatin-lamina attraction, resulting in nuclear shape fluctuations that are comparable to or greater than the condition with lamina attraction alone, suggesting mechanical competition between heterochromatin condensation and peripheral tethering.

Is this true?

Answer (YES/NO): NO